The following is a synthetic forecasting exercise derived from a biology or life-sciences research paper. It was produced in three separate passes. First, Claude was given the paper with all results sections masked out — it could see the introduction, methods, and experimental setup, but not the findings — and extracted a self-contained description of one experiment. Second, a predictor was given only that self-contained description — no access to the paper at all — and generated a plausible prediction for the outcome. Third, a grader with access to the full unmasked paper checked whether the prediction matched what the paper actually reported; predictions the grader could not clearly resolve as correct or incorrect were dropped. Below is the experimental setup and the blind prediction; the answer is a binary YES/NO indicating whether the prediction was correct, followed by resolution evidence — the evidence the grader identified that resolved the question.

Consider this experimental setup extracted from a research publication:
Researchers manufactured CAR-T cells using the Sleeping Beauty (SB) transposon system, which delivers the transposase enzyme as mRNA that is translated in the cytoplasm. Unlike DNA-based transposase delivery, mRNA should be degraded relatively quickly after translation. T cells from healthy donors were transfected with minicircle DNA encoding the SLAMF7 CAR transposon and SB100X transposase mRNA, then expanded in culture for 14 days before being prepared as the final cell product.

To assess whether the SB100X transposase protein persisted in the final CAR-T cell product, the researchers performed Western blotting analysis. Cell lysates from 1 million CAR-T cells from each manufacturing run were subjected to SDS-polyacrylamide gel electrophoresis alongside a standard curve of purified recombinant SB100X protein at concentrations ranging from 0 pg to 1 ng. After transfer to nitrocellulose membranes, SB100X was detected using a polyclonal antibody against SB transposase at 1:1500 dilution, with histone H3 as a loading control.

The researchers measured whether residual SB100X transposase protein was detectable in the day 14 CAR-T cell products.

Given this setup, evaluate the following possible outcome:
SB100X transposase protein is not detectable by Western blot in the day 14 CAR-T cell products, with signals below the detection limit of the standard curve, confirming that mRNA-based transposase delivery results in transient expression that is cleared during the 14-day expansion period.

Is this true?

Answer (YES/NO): YES